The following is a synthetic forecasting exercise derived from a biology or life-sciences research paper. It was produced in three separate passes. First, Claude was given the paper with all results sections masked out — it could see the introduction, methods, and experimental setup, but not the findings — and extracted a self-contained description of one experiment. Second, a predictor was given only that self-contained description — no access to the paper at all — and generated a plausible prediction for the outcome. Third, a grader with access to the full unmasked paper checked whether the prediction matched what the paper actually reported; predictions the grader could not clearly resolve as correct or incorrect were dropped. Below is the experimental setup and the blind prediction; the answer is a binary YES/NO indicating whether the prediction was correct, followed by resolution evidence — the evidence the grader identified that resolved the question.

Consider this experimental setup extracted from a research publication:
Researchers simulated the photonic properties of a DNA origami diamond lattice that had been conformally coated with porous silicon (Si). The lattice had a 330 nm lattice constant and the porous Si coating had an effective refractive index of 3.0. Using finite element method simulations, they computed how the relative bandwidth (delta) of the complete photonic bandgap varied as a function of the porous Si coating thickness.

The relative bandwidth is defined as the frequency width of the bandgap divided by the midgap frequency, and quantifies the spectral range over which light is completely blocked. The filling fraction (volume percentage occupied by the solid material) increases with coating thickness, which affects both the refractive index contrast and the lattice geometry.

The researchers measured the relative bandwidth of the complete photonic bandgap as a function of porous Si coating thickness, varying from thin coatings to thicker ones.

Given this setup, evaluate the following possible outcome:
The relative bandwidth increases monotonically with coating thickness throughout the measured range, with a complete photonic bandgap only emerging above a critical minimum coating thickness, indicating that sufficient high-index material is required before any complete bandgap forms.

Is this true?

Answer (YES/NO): NO